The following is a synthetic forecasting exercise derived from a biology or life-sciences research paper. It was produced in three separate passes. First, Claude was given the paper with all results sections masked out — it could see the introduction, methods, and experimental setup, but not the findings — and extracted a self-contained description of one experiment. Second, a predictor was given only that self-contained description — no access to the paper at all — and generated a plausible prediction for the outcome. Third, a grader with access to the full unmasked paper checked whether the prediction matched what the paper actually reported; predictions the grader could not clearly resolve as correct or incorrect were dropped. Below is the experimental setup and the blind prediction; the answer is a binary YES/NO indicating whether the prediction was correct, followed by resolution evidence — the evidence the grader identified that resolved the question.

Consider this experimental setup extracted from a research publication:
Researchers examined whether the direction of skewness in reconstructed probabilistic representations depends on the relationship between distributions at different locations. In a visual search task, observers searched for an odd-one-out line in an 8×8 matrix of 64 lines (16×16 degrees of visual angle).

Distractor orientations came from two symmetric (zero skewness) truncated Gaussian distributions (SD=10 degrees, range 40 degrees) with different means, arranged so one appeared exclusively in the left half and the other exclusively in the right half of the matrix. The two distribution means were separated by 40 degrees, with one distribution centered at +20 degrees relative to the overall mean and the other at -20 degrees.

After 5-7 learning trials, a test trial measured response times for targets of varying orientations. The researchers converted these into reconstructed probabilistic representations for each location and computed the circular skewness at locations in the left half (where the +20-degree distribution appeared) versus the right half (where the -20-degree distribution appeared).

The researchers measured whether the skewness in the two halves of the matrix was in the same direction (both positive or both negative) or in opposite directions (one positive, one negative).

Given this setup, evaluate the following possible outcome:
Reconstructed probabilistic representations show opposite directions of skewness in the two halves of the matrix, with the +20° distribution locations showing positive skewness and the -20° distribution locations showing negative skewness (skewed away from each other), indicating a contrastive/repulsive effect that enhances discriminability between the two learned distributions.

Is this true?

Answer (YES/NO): NO